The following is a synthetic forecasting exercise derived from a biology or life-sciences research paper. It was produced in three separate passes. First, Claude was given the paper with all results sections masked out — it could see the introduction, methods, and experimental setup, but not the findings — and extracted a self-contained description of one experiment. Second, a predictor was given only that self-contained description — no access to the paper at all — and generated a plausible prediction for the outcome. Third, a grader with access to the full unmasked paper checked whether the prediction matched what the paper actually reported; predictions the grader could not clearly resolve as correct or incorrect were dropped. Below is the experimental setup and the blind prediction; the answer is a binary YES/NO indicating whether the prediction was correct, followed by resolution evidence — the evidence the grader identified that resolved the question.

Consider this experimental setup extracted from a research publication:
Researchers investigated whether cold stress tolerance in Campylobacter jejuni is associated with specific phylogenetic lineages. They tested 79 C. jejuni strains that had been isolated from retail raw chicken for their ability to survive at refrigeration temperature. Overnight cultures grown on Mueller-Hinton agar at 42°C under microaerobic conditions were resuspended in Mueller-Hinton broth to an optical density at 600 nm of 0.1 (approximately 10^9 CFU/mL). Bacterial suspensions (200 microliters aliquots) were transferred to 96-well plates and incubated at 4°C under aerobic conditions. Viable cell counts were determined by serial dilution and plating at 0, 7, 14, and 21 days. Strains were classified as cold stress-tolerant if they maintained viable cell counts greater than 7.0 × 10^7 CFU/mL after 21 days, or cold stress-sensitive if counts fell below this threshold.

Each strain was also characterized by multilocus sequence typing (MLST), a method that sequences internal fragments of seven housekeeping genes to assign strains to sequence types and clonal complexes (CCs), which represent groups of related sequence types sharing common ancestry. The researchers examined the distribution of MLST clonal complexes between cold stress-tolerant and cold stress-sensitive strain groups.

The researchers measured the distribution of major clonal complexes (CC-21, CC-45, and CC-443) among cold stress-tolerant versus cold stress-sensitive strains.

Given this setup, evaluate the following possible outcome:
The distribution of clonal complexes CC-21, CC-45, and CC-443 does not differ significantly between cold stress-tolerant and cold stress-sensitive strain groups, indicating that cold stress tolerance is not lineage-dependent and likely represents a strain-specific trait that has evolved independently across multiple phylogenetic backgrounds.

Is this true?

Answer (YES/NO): NO